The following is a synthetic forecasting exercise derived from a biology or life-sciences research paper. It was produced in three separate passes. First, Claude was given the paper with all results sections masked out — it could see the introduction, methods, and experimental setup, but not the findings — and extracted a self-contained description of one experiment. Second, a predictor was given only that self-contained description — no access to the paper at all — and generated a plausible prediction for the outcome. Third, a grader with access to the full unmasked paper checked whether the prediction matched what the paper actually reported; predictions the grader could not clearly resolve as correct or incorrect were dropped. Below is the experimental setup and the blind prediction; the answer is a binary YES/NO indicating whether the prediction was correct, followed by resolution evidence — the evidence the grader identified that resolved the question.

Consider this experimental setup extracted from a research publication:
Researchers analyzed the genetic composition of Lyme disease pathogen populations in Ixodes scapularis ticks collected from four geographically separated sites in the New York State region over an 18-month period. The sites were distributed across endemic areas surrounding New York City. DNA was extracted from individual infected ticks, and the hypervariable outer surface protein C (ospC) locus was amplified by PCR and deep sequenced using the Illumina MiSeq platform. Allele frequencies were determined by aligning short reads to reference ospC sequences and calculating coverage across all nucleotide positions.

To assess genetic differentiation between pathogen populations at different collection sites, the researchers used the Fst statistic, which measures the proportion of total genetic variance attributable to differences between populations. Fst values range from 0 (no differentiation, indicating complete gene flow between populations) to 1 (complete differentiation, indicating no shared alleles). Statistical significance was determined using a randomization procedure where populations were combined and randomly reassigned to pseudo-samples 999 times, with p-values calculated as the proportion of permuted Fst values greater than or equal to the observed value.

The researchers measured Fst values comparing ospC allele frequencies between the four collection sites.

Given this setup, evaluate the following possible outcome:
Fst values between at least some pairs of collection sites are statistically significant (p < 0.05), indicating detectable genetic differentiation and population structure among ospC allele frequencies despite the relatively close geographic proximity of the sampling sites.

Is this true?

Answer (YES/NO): NO